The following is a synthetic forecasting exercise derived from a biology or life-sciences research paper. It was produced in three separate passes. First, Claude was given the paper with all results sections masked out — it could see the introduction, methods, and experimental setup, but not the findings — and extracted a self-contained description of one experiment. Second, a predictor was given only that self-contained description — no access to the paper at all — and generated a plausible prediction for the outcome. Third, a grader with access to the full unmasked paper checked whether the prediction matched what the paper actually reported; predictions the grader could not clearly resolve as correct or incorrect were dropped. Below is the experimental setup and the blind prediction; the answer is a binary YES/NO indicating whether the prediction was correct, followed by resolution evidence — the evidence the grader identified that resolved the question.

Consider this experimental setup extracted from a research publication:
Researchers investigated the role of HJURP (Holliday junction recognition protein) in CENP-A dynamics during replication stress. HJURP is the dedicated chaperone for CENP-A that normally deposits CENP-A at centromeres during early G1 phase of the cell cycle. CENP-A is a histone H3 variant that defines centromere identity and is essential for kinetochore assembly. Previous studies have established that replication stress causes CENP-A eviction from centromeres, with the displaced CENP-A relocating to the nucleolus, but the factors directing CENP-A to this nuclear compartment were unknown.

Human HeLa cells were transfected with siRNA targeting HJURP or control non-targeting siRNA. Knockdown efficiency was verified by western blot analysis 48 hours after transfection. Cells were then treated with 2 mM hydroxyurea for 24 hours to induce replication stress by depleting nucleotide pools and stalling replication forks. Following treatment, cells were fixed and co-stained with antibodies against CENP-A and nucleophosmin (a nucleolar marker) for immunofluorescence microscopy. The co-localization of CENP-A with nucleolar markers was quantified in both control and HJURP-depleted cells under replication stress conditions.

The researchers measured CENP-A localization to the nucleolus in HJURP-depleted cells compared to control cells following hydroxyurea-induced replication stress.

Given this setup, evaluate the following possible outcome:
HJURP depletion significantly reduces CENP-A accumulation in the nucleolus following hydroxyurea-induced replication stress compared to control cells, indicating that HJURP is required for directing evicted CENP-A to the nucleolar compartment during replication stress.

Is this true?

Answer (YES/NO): YES